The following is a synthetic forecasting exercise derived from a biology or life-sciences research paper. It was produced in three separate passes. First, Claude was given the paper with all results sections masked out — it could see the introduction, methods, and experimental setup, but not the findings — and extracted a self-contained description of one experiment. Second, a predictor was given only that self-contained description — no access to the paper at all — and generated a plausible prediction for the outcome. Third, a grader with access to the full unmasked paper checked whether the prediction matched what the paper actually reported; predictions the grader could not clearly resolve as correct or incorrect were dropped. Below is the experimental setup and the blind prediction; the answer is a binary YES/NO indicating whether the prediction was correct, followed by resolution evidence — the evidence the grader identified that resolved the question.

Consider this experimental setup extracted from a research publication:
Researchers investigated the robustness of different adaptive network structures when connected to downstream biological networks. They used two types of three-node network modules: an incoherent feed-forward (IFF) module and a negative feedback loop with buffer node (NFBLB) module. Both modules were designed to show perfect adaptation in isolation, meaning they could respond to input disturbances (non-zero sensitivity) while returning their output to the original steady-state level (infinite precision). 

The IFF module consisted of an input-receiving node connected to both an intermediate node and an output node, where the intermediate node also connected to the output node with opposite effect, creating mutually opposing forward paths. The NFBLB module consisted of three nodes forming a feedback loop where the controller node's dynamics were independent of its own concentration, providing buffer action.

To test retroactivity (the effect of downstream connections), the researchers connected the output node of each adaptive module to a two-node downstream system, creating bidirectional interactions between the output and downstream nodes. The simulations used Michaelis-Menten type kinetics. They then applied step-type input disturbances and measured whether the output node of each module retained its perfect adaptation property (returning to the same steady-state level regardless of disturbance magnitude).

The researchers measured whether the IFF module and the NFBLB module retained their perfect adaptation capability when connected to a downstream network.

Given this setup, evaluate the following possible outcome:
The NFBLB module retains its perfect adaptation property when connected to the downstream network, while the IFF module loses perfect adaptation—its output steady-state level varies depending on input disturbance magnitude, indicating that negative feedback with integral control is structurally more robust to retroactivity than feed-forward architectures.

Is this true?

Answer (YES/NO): YES